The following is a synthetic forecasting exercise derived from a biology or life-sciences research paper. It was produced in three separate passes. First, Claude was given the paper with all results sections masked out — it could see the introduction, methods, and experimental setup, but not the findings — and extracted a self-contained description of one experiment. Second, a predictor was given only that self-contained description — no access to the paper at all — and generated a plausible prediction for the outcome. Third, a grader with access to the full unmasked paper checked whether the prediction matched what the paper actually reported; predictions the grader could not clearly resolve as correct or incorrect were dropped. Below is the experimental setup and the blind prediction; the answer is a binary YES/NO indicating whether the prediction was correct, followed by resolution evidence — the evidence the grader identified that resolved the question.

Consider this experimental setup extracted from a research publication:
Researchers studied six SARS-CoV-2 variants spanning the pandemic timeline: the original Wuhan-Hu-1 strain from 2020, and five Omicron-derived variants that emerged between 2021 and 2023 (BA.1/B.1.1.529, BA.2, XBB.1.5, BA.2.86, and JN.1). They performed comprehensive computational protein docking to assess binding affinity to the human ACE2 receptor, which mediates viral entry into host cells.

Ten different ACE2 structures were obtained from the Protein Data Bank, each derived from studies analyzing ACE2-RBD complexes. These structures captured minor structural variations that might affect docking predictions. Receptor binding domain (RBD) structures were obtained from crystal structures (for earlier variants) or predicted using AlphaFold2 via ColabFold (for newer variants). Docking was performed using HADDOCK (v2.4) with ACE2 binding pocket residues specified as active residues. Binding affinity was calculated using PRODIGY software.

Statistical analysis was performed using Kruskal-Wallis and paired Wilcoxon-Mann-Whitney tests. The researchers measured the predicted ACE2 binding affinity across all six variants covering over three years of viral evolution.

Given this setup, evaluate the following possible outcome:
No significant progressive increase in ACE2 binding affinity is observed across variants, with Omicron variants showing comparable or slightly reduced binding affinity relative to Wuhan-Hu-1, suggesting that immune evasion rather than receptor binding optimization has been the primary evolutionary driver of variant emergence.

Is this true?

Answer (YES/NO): YES